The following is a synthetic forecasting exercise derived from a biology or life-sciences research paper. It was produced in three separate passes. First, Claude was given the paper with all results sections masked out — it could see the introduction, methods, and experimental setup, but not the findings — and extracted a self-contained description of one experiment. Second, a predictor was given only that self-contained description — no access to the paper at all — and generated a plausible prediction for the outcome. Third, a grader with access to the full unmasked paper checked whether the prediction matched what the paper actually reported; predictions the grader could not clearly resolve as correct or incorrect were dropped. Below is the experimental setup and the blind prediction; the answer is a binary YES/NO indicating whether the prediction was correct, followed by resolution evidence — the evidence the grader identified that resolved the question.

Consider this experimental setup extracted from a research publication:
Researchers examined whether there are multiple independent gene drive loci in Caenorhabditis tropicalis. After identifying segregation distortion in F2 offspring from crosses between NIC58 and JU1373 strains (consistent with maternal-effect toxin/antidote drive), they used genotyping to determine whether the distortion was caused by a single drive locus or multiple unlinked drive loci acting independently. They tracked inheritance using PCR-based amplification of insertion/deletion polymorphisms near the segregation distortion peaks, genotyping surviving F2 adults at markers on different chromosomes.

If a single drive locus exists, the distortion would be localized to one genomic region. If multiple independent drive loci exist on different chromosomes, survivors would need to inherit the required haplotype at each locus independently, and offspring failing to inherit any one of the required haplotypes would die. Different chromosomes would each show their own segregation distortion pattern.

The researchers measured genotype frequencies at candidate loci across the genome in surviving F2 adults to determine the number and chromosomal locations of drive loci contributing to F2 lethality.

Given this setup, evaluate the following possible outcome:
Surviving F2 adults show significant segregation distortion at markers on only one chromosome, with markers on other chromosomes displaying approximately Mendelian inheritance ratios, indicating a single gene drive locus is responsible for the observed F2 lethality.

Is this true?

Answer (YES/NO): NO